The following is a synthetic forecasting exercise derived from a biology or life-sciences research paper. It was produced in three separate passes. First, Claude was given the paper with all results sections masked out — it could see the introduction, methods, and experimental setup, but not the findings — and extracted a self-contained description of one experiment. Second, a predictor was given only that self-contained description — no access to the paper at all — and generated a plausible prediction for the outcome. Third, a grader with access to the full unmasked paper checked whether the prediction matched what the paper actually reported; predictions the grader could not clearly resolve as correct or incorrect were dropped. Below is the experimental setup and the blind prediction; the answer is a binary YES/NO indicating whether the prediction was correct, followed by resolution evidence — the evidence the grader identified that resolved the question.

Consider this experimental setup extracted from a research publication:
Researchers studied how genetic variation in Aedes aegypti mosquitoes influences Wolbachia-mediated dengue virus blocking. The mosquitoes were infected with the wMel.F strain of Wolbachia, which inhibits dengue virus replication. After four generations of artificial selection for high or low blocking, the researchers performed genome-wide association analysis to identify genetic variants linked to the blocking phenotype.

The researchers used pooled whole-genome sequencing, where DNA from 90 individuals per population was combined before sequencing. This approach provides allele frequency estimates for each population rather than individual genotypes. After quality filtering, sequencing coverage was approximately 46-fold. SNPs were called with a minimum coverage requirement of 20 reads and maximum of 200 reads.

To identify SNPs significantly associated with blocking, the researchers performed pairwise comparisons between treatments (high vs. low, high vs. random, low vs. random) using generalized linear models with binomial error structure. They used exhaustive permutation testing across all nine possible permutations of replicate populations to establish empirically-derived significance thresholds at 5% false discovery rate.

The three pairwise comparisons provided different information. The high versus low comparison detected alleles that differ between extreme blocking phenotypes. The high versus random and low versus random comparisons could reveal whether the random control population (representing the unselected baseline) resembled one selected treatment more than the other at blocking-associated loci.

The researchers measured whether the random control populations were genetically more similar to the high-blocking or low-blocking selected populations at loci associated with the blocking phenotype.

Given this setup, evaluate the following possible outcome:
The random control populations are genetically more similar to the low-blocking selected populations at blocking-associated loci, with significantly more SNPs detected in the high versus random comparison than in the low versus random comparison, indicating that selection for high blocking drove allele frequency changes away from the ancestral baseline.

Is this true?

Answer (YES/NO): NO